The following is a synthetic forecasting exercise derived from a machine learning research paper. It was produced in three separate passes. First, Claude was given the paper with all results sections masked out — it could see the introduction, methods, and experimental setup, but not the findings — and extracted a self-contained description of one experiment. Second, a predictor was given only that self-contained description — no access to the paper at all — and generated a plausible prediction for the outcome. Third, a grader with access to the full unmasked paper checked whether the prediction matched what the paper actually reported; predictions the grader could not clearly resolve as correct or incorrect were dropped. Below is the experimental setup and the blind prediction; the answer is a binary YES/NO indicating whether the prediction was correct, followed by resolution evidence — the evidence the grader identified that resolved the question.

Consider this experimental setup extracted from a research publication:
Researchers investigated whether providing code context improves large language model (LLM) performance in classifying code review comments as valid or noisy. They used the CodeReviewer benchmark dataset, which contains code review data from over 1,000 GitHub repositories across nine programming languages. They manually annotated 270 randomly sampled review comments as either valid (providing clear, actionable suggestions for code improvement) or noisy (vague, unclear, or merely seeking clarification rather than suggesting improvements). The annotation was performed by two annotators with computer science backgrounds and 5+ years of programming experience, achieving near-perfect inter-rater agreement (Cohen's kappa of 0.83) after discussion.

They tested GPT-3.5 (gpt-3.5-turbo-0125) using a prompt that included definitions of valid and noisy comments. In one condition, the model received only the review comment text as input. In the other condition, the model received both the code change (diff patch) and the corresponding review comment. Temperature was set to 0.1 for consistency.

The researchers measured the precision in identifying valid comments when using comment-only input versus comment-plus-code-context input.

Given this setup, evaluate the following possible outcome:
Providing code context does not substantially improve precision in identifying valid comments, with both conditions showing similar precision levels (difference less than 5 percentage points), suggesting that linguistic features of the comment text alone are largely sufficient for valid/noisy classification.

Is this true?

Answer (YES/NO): NO